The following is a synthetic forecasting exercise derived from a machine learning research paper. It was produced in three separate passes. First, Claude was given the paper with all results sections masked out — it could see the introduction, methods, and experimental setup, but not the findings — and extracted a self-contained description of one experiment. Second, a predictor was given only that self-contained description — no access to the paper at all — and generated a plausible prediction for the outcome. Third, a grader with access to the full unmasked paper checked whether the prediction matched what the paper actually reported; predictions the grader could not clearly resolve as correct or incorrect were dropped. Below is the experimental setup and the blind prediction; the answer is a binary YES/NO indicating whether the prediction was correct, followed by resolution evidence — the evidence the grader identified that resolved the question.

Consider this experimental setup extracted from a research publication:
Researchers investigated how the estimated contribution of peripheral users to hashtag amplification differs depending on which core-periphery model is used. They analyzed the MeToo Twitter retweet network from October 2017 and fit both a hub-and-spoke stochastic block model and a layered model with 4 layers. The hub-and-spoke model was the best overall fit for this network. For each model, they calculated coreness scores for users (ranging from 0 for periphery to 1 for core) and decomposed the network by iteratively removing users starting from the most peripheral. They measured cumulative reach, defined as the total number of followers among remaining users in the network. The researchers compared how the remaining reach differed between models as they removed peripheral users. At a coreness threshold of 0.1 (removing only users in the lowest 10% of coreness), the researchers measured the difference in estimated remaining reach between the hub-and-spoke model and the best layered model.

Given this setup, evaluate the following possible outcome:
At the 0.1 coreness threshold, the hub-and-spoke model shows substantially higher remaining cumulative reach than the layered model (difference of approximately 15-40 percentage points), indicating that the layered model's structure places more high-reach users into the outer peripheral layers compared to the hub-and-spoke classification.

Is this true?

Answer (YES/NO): NO